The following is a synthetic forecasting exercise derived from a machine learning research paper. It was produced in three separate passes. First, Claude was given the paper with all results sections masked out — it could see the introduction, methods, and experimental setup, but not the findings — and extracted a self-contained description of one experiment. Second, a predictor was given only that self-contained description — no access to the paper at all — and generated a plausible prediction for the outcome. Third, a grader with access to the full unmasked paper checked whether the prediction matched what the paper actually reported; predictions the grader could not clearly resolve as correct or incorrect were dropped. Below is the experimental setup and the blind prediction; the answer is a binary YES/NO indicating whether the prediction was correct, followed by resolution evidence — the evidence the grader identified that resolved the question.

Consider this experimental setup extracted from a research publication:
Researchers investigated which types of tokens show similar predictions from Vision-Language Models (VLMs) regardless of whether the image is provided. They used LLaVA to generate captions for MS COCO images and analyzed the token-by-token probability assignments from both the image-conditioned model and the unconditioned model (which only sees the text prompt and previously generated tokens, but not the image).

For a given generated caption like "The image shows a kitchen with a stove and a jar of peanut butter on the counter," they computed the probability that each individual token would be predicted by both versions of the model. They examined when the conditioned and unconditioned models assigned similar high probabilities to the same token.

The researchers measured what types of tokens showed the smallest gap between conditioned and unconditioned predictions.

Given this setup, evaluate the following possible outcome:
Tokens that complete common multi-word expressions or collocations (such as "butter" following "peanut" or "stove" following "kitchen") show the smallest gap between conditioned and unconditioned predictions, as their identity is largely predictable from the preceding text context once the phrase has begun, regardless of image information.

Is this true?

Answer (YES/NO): YES